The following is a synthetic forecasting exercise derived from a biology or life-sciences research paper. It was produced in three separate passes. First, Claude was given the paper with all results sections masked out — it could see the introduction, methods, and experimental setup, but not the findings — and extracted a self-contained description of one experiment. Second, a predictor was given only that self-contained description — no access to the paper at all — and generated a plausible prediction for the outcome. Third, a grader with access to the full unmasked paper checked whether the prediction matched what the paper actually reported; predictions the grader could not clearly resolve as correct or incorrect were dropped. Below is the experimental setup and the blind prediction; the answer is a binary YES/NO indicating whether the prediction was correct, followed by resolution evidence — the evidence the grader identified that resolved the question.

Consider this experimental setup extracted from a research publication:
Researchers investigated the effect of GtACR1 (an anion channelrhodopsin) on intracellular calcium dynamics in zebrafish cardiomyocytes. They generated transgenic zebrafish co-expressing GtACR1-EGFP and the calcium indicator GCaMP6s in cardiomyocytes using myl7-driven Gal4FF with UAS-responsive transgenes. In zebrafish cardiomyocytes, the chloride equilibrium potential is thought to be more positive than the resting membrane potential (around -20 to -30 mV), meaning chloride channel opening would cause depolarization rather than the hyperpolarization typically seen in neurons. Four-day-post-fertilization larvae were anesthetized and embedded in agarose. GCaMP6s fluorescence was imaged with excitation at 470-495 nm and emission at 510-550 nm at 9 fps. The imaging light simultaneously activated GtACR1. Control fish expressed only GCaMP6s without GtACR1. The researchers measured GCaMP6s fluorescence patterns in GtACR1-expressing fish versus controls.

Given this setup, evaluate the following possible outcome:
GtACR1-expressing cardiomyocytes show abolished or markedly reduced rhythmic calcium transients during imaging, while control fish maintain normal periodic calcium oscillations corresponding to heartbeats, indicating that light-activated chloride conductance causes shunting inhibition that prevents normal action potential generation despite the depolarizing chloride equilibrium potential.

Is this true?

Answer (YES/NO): NO